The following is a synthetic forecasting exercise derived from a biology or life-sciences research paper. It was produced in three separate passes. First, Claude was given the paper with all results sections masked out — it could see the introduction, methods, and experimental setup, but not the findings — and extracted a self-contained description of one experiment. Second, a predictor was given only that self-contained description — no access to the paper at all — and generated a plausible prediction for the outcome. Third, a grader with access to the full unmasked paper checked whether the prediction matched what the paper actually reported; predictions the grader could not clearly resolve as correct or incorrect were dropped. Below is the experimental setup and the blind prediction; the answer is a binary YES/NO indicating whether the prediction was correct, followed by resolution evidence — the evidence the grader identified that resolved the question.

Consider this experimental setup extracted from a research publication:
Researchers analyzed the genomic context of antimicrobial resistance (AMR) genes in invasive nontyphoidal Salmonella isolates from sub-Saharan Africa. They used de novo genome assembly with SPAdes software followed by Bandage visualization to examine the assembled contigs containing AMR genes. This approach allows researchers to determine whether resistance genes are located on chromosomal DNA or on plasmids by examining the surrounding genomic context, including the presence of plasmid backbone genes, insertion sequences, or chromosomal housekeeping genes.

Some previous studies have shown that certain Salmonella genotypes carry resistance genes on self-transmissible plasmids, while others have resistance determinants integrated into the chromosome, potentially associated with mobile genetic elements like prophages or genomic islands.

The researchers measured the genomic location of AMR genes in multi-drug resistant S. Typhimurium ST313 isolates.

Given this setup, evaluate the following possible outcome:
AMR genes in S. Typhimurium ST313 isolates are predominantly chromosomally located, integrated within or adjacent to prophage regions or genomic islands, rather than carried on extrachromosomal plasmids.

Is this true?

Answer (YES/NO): NO